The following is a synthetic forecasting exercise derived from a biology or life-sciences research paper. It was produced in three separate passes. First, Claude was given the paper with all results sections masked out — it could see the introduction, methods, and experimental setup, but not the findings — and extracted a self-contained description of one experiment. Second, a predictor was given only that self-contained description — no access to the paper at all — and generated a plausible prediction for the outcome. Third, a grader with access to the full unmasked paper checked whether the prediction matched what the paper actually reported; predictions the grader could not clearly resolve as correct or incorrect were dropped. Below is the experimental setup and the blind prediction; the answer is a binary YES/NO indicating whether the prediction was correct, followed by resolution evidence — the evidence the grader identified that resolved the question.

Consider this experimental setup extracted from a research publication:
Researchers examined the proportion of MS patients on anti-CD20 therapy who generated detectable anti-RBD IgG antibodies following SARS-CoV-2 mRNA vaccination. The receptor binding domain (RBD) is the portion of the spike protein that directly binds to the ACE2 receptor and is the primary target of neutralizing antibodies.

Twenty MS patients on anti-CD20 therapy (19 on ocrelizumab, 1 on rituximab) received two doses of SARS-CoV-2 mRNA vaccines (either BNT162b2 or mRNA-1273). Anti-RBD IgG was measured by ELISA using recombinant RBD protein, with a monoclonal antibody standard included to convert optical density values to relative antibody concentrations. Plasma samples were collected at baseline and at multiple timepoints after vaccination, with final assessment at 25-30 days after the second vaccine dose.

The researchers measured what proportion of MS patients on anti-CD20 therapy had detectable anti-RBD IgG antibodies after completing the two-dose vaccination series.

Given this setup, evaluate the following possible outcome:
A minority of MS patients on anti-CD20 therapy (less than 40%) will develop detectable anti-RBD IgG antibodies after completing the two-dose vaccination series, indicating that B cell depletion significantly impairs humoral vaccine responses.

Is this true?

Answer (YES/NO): NO